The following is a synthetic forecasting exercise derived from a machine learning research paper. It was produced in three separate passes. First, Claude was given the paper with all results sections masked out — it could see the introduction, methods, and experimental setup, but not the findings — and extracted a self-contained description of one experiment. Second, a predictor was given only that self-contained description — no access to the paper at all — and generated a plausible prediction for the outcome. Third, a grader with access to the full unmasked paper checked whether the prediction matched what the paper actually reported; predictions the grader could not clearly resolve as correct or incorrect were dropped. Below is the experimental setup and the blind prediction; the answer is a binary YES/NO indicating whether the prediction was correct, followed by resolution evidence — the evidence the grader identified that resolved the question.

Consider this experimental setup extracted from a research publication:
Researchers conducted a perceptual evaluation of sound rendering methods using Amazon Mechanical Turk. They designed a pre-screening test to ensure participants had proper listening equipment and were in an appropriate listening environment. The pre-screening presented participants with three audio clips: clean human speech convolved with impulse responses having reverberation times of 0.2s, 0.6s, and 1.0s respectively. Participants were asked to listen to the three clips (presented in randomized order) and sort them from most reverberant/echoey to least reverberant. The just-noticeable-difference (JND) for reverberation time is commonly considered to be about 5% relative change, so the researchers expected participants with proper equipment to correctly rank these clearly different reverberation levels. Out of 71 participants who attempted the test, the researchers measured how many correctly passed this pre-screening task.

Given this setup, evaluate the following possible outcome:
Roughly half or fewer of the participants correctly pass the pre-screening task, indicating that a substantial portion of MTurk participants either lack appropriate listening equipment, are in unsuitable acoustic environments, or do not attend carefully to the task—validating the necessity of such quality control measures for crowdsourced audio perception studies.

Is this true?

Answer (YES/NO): NO